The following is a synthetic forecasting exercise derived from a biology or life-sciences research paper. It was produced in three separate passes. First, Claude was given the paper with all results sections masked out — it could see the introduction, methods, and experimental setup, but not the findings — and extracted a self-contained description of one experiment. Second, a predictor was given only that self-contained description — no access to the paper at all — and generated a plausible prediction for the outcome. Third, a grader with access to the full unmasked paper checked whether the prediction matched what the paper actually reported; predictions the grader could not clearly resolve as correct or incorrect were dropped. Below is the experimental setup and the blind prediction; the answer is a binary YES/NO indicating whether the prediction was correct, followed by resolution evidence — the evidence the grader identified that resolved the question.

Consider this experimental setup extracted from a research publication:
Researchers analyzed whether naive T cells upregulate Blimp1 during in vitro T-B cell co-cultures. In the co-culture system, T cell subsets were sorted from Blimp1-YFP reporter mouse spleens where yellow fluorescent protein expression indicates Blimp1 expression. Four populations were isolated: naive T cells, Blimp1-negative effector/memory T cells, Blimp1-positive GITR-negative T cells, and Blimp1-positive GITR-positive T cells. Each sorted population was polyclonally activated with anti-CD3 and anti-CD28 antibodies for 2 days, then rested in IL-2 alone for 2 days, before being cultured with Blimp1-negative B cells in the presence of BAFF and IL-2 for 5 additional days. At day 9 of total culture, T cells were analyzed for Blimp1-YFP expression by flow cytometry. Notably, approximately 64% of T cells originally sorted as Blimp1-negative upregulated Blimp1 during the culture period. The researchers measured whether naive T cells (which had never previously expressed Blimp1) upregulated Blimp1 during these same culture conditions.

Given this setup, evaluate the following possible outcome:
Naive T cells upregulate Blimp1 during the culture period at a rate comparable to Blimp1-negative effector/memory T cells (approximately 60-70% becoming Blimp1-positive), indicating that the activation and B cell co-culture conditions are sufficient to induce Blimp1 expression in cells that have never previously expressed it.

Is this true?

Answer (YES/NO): NO